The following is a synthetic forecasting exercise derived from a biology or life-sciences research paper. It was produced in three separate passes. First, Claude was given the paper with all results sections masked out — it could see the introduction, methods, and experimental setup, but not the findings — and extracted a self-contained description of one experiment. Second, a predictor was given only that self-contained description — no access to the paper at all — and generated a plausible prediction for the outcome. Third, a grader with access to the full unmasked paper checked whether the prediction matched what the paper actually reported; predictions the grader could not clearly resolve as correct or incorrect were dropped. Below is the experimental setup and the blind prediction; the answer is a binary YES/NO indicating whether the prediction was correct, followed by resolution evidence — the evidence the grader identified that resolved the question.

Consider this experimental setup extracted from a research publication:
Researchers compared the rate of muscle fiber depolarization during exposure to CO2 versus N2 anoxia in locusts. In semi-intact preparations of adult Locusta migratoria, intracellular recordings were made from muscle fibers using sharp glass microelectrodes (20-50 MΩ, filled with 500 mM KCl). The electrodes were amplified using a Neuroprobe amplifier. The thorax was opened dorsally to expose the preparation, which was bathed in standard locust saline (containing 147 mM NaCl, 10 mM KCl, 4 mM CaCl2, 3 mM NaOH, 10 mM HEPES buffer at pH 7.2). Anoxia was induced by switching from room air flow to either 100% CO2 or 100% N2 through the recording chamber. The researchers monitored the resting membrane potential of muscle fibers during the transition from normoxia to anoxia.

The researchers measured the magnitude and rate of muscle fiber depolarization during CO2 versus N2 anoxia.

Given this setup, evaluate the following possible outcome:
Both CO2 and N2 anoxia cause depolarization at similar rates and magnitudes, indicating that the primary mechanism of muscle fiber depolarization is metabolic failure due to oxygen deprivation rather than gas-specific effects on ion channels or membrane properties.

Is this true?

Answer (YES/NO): NO